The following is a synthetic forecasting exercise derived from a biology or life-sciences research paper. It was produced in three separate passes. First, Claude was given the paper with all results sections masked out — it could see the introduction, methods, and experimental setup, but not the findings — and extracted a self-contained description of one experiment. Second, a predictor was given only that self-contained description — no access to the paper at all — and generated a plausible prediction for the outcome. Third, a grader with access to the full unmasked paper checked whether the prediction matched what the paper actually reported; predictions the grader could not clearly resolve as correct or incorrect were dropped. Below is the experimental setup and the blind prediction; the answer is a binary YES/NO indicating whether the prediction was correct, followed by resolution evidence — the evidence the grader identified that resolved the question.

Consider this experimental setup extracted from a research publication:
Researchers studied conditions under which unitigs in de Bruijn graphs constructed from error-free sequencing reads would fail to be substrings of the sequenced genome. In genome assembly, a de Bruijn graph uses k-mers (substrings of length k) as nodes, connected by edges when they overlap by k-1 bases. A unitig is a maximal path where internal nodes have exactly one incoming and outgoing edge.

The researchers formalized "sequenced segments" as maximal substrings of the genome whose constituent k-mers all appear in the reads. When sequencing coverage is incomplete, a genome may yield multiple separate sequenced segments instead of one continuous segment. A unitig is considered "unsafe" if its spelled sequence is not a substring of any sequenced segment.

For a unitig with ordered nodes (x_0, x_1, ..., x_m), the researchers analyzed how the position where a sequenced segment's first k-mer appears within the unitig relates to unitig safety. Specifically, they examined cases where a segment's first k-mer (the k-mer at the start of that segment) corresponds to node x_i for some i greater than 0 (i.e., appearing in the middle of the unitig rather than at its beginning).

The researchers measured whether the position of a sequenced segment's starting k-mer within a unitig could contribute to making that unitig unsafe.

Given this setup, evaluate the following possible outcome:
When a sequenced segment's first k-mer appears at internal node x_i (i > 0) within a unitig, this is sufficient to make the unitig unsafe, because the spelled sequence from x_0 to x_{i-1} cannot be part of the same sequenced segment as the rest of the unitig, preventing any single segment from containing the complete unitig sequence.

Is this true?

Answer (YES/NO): NO